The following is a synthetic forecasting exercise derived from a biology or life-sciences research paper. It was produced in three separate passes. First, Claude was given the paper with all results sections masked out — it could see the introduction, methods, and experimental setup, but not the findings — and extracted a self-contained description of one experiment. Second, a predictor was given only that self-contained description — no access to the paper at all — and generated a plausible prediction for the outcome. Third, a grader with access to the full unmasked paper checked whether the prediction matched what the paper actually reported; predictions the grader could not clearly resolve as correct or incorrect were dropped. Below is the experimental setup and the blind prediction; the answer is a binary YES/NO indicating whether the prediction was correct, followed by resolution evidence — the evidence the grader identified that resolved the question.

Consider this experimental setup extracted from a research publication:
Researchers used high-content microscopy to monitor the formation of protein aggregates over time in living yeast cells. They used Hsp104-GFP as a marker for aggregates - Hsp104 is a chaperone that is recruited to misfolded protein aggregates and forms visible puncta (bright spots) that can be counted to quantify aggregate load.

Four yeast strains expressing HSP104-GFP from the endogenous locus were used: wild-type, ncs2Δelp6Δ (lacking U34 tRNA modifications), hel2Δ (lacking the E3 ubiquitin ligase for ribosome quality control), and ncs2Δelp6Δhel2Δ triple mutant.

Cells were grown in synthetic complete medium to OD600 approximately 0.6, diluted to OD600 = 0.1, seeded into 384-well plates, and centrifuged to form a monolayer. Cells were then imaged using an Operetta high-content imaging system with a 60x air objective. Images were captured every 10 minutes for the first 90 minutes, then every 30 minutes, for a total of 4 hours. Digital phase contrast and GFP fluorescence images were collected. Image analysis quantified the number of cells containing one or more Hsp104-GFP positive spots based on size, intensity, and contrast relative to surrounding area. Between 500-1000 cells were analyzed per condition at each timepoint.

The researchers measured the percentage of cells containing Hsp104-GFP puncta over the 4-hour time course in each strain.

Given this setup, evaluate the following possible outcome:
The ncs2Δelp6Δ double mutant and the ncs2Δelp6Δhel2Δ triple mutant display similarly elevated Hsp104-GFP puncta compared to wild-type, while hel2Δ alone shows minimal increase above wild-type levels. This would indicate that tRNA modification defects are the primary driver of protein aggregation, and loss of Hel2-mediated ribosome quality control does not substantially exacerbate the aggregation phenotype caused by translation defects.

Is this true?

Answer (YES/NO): NO